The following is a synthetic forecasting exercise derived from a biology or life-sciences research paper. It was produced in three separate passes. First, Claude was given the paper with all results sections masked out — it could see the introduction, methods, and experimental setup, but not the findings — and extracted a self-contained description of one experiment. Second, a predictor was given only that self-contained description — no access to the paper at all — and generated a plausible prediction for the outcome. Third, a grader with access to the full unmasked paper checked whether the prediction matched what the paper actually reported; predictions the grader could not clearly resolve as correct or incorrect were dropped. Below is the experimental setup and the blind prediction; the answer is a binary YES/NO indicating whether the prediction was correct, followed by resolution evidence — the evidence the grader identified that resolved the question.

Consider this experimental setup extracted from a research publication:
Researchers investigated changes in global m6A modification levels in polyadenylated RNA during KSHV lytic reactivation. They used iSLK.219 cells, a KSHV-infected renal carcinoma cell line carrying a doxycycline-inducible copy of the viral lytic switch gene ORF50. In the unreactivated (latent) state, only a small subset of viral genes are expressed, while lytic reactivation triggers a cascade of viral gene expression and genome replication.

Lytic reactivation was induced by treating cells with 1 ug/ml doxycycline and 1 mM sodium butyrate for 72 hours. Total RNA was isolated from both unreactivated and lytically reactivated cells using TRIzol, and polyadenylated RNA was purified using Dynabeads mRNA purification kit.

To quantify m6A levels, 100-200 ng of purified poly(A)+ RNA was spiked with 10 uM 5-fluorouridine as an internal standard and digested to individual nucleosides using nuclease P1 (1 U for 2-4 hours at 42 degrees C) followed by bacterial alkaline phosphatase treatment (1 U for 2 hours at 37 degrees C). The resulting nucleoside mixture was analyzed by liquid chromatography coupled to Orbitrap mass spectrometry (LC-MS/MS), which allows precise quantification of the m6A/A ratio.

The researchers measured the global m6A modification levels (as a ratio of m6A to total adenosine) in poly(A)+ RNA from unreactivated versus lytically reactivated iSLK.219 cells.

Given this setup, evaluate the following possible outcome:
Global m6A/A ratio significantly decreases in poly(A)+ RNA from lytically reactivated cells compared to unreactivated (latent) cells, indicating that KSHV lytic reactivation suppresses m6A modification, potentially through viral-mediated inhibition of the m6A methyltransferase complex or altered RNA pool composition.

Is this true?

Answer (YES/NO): NO